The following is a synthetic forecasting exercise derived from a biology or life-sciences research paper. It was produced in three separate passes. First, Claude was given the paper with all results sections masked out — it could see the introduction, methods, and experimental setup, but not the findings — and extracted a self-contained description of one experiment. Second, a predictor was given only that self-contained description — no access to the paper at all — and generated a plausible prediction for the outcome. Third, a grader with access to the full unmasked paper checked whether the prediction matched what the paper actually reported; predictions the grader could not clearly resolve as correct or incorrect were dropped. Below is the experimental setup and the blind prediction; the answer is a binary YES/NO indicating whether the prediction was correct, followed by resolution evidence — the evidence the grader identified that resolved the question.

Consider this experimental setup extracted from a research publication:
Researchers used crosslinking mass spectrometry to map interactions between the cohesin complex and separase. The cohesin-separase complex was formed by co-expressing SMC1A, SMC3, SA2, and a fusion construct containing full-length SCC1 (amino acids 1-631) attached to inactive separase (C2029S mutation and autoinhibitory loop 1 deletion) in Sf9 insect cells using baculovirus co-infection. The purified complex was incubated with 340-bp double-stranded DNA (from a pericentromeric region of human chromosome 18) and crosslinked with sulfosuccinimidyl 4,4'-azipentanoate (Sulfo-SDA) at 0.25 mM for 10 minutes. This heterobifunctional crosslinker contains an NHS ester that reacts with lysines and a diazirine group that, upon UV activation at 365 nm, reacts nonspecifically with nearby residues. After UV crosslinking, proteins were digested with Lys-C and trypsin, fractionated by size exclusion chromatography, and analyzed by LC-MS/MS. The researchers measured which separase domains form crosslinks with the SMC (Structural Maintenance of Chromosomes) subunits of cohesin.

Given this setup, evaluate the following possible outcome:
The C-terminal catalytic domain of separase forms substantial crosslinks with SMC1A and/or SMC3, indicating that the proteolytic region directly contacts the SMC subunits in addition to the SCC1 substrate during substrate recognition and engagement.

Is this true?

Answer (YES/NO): YES